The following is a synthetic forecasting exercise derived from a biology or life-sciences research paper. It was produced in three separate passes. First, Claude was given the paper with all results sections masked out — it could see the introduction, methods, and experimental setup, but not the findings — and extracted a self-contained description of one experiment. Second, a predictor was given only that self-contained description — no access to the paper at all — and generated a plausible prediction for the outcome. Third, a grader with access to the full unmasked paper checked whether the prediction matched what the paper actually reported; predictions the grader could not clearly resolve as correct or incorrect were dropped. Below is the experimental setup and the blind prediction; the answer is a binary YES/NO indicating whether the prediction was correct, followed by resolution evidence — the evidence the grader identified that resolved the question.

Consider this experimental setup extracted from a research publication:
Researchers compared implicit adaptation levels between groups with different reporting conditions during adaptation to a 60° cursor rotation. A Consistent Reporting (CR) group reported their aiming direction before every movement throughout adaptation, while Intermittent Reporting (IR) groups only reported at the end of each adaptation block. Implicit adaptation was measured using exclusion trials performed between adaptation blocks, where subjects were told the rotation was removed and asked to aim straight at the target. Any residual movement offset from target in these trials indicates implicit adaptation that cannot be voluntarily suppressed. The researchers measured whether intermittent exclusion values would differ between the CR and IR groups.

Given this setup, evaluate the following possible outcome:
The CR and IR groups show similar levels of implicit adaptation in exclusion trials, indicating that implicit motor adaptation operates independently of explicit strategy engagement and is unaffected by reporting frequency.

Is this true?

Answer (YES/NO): NO